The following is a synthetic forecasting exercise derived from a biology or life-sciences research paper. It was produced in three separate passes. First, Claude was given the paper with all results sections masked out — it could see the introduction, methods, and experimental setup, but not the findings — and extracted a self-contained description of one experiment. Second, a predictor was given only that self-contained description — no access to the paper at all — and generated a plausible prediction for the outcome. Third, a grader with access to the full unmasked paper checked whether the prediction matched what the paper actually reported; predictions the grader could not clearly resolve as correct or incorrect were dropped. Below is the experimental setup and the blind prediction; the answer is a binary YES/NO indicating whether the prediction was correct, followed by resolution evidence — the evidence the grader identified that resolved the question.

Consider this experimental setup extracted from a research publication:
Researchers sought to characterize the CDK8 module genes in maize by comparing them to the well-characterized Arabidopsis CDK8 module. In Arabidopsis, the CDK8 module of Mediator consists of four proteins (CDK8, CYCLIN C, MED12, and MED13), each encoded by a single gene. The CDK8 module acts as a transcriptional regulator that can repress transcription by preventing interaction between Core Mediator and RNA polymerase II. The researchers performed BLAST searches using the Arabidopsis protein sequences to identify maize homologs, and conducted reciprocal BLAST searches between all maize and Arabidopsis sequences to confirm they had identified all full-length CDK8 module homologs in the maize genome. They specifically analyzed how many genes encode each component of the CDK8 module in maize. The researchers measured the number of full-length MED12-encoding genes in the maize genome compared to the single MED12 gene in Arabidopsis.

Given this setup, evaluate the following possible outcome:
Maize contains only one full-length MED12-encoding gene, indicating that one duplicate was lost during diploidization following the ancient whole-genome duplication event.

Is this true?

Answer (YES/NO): NO